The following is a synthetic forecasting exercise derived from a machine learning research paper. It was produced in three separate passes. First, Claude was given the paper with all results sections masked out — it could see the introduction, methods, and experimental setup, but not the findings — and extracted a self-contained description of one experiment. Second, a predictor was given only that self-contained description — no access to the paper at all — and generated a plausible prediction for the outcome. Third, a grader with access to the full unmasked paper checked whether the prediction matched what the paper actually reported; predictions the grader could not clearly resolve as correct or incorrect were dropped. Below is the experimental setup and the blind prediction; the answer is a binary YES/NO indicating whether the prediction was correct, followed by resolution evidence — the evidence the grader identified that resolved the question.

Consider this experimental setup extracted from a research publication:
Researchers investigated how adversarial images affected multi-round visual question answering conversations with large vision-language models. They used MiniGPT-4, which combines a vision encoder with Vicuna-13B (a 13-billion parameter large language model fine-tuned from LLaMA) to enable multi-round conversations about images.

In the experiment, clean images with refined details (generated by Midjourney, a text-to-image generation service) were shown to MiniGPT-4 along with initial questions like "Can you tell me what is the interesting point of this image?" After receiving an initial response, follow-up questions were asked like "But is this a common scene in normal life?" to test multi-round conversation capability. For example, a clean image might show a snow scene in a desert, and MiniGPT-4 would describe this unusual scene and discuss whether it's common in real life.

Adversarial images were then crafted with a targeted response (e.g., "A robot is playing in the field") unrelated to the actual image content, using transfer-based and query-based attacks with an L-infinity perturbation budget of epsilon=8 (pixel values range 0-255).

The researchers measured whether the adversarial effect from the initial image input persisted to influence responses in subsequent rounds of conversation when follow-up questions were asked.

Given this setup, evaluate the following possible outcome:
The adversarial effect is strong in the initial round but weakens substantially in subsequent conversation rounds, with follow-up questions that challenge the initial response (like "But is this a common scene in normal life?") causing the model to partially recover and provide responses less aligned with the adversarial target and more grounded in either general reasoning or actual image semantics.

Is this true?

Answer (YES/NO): NO